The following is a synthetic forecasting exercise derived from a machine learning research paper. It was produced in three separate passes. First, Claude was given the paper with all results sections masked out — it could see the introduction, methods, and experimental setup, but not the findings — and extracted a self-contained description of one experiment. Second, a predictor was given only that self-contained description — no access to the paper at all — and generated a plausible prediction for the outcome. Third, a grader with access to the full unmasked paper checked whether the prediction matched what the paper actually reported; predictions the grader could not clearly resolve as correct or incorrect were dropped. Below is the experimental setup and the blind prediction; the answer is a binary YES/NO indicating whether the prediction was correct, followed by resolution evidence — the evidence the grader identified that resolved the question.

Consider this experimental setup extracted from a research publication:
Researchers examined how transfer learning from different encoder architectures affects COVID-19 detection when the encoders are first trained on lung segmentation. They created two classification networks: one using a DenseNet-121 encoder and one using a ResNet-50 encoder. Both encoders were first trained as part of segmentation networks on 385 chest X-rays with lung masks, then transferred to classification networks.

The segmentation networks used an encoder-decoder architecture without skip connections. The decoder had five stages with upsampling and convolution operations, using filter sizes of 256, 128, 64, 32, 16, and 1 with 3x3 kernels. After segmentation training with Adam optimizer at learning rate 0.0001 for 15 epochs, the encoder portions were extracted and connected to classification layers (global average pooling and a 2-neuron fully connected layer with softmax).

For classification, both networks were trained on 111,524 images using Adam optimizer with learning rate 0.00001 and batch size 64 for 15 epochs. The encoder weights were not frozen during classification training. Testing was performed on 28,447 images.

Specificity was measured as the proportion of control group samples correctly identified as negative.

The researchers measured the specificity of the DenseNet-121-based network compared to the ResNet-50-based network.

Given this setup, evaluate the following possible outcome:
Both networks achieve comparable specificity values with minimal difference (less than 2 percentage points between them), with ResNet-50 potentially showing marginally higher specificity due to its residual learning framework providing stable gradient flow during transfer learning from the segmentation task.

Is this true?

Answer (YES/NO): NO